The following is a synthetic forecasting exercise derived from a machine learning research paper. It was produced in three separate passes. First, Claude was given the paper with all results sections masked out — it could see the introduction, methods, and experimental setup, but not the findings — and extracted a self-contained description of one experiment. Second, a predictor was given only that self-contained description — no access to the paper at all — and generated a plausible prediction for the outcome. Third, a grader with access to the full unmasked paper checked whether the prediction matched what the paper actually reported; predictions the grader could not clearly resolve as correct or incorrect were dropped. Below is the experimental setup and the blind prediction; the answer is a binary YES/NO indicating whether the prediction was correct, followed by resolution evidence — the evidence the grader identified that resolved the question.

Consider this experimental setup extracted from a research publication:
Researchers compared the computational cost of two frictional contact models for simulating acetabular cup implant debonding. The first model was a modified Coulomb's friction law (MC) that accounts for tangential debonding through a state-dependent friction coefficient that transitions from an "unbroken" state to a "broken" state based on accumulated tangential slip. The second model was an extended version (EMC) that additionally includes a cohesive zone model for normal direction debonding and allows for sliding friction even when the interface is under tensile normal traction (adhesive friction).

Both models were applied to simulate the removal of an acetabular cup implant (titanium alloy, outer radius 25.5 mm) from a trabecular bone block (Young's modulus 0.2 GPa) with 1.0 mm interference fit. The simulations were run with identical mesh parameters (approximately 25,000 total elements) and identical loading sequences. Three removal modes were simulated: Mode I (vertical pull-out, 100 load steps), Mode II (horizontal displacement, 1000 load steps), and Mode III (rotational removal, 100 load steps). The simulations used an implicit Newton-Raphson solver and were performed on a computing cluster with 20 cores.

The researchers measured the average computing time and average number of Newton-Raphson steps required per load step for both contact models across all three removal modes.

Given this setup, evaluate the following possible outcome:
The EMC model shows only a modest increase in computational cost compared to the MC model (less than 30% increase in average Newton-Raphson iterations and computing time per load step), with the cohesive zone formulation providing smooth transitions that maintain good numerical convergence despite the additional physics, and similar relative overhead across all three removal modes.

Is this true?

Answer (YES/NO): NO